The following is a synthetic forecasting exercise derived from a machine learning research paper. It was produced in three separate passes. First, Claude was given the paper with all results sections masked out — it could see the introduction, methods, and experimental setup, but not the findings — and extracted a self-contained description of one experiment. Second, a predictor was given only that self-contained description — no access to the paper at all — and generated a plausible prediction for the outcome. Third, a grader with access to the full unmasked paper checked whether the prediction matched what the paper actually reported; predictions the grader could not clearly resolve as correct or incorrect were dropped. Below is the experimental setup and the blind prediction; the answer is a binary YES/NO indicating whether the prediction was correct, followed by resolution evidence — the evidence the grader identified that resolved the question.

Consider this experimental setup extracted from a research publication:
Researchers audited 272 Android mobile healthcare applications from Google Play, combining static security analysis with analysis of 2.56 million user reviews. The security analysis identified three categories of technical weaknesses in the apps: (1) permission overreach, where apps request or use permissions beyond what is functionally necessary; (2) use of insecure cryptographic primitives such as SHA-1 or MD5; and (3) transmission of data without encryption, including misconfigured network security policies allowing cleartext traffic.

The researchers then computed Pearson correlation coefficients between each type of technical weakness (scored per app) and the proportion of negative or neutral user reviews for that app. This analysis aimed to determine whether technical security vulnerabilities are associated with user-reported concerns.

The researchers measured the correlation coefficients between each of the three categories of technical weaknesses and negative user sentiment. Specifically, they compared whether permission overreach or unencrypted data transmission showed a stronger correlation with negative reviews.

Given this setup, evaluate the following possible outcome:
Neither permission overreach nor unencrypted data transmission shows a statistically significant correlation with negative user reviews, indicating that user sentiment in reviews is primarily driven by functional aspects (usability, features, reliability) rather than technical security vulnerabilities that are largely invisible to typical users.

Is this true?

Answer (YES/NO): NO